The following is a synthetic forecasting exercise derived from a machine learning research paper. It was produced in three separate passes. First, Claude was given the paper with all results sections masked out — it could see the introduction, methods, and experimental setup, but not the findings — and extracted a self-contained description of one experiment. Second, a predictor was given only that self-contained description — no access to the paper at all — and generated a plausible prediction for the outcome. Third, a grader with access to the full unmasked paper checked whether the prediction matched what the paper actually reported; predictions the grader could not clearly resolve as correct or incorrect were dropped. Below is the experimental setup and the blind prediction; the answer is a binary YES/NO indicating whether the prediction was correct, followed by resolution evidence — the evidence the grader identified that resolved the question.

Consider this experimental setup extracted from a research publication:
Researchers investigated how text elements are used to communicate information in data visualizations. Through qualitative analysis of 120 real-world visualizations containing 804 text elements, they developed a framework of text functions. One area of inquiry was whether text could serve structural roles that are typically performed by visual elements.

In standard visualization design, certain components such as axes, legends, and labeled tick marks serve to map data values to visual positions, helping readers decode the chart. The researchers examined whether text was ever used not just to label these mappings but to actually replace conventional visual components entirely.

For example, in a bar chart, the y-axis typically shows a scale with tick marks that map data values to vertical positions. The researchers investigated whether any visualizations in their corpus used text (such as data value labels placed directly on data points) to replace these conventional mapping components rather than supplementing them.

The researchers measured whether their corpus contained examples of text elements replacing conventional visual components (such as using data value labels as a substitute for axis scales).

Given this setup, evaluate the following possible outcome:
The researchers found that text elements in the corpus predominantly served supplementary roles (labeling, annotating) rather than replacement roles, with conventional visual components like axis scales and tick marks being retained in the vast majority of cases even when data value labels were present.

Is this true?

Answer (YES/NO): NO